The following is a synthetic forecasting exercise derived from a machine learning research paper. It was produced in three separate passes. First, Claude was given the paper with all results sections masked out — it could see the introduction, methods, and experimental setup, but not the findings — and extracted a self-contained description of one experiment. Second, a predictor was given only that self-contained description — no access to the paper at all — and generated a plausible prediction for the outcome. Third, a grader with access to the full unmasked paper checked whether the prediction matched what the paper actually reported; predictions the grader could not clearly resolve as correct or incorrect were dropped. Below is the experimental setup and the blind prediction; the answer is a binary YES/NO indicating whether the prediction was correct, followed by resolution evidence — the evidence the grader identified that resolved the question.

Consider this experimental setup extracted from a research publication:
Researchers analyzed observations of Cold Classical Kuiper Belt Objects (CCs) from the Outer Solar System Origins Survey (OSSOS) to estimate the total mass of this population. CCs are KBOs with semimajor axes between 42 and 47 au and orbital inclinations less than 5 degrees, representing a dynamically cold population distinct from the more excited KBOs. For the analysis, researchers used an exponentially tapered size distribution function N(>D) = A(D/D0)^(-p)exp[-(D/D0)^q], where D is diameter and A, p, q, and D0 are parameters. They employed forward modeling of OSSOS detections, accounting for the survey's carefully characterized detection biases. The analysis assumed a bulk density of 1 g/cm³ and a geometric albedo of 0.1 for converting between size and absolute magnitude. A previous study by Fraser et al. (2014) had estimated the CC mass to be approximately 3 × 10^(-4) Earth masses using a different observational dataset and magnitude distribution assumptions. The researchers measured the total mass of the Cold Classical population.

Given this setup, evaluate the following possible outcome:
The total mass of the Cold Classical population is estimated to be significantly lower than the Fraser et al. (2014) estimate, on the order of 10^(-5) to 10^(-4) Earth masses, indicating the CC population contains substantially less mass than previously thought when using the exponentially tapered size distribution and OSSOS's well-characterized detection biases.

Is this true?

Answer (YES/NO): NO